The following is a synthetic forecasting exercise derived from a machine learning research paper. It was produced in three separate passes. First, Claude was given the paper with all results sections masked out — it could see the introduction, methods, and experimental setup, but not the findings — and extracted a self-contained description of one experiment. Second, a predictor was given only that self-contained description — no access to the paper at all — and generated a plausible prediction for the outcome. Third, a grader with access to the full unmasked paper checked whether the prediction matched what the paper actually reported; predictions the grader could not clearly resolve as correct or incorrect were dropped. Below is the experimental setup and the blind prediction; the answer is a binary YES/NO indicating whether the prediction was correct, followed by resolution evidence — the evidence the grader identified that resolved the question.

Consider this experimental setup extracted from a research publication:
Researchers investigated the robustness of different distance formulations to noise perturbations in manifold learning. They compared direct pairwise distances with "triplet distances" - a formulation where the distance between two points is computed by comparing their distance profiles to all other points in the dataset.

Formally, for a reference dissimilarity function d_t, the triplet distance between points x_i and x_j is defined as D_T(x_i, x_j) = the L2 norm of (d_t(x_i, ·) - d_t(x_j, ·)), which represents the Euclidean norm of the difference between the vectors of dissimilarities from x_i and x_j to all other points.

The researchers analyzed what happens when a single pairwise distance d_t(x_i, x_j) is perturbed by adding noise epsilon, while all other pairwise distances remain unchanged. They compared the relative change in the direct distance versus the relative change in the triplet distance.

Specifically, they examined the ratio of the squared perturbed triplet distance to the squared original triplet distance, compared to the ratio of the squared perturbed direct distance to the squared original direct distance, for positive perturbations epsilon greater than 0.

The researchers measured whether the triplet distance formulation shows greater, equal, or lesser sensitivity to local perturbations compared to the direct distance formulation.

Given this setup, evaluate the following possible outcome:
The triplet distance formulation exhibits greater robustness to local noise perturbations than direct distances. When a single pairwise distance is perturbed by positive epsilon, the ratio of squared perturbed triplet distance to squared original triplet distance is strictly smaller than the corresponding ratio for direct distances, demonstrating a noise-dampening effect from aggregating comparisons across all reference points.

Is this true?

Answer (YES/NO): NO